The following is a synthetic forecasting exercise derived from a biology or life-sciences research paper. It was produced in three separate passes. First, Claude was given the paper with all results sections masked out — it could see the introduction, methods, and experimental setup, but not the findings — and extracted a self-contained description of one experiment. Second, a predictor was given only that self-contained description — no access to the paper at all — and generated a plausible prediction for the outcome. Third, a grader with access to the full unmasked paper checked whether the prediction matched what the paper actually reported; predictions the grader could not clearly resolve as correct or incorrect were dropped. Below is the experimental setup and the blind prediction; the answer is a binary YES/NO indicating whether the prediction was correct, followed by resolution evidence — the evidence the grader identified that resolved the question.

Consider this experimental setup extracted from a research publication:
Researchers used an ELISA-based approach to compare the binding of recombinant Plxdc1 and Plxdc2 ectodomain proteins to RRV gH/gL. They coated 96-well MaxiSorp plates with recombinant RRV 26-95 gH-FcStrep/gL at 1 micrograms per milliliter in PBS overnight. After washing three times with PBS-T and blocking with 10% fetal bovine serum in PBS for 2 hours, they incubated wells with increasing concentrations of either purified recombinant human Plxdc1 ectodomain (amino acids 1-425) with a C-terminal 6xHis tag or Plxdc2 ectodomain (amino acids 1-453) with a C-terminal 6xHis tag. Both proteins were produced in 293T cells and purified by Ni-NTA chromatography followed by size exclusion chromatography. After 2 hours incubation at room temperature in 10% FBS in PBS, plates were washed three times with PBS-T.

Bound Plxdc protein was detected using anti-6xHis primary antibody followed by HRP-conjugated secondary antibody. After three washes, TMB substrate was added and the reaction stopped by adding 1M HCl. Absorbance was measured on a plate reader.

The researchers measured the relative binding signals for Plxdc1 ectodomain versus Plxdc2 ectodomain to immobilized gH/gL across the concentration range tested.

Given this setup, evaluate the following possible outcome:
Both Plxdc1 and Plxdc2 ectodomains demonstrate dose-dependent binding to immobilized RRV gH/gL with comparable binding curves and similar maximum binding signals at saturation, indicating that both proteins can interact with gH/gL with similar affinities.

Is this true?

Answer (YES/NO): NO